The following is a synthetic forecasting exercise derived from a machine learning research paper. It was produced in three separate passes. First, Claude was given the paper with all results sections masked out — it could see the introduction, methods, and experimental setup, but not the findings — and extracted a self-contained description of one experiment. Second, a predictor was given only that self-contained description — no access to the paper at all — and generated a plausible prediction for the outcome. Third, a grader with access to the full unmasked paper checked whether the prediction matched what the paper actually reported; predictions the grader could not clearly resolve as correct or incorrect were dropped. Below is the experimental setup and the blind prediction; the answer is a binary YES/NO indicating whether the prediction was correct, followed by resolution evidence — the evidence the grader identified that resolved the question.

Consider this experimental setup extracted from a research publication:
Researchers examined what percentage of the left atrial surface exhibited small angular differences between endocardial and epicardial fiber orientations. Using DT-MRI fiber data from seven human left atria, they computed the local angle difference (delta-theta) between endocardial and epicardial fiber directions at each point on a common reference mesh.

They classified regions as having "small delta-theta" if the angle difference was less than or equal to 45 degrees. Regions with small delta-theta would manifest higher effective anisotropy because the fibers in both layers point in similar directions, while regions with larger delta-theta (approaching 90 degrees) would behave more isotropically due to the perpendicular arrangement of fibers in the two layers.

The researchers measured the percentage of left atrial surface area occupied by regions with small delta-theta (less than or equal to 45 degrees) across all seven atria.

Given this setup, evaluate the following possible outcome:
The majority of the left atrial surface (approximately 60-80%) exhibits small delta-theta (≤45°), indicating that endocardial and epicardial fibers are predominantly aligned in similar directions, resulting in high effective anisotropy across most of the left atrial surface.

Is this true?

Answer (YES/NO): NO